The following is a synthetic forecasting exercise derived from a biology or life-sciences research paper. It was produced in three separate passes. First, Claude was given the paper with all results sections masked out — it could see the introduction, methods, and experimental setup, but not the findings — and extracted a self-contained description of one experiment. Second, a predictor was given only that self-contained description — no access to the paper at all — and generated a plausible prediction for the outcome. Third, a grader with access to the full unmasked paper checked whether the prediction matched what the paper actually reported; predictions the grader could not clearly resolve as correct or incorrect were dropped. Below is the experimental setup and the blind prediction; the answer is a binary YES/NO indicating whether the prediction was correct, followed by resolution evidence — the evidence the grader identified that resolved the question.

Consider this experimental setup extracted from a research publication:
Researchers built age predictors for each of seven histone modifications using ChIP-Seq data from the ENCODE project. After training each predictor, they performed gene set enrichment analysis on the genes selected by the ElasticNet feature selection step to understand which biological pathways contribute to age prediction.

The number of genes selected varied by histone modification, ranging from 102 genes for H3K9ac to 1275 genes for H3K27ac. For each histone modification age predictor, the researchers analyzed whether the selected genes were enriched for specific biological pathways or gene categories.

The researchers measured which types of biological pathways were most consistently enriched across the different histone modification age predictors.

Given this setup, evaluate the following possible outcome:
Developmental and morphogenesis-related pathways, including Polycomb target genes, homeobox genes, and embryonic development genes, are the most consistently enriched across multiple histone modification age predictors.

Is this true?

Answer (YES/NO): YES